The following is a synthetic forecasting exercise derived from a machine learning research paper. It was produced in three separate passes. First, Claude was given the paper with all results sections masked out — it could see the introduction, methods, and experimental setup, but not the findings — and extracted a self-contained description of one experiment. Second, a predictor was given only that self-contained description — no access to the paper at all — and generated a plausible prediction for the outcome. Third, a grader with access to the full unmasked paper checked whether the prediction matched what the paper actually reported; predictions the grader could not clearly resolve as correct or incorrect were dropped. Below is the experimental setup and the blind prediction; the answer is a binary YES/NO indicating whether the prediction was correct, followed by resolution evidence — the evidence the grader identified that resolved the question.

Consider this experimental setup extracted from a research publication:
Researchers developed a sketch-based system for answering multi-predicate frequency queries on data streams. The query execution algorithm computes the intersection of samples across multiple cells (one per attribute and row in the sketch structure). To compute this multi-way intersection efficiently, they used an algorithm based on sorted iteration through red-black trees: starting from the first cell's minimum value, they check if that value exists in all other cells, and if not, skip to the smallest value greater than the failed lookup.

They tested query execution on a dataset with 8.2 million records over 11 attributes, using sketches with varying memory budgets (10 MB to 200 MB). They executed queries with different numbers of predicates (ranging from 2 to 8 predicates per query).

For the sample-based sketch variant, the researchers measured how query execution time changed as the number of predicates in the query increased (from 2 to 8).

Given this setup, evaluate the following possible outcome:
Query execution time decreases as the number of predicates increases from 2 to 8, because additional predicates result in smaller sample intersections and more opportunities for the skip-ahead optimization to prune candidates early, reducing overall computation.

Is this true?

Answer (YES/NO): YES